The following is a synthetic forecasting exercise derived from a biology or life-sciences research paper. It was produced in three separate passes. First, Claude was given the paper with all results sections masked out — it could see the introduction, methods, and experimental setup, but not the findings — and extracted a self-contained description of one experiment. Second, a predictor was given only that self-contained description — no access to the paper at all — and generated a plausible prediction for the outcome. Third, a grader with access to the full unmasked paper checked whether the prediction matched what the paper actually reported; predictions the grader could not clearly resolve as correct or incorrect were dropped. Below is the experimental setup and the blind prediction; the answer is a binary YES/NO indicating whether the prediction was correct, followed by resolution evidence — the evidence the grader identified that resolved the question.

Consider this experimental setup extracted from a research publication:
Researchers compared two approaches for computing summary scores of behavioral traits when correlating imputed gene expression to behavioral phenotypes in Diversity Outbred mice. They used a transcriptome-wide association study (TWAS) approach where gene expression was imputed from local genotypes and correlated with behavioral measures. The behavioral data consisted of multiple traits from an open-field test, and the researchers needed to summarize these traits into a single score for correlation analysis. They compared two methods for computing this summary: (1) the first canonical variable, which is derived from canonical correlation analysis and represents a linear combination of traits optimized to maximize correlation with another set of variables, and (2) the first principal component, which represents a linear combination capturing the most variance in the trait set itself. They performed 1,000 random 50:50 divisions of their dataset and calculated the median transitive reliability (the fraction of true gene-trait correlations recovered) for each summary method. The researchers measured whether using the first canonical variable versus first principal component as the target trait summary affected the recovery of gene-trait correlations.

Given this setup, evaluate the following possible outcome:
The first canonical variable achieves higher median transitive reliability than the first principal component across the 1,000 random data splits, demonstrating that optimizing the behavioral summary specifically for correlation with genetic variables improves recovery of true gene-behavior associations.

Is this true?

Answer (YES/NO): NO